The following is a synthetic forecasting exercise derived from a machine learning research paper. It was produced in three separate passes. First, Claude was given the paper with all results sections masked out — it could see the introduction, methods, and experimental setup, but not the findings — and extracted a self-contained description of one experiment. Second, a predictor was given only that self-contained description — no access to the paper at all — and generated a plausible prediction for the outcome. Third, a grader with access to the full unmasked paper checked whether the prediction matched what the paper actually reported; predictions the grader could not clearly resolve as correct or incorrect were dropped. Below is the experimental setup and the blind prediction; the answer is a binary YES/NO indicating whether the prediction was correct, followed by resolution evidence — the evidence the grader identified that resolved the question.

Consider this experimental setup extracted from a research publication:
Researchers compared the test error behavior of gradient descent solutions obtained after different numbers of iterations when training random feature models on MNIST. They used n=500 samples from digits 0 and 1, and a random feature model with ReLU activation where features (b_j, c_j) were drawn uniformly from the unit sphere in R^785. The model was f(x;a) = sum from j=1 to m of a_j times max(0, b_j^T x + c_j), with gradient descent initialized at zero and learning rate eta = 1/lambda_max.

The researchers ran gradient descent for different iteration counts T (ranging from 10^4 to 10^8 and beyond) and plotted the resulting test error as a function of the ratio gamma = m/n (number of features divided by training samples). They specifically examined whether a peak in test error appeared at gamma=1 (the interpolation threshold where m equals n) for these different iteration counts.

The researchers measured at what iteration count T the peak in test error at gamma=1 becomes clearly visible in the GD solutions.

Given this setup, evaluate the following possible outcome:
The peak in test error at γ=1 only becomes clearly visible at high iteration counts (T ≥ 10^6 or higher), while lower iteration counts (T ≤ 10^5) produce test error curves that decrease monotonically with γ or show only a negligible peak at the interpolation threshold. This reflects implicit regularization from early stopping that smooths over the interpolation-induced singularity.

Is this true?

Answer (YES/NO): NO